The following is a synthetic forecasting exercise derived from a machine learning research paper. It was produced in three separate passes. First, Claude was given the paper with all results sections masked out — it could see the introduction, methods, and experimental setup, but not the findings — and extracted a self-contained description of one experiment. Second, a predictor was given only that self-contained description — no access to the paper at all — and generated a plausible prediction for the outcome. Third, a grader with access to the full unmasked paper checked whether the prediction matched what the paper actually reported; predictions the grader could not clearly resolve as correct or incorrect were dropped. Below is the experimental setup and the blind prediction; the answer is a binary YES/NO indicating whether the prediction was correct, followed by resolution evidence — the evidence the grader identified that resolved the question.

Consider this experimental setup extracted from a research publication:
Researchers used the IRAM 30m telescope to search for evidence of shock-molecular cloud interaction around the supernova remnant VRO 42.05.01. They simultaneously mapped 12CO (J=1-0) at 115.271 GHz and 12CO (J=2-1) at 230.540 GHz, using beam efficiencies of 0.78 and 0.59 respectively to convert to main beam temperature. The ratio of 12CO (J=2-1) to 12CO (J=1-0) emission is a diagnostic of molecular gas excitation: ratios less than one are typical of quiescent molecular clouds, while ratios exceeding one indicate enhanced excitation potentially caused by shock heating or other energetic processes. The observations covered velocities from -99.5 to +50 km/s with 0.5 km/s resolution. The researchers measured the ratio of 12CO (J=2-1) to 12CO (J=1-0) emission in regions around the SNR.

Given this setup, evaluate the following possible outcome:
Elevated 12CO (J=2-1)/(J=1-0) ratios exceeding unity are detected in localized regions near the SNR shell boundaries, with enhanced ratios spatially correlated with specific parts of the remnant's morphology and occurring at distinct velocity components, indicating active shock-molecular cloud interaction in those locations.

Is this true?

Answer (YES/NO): YES